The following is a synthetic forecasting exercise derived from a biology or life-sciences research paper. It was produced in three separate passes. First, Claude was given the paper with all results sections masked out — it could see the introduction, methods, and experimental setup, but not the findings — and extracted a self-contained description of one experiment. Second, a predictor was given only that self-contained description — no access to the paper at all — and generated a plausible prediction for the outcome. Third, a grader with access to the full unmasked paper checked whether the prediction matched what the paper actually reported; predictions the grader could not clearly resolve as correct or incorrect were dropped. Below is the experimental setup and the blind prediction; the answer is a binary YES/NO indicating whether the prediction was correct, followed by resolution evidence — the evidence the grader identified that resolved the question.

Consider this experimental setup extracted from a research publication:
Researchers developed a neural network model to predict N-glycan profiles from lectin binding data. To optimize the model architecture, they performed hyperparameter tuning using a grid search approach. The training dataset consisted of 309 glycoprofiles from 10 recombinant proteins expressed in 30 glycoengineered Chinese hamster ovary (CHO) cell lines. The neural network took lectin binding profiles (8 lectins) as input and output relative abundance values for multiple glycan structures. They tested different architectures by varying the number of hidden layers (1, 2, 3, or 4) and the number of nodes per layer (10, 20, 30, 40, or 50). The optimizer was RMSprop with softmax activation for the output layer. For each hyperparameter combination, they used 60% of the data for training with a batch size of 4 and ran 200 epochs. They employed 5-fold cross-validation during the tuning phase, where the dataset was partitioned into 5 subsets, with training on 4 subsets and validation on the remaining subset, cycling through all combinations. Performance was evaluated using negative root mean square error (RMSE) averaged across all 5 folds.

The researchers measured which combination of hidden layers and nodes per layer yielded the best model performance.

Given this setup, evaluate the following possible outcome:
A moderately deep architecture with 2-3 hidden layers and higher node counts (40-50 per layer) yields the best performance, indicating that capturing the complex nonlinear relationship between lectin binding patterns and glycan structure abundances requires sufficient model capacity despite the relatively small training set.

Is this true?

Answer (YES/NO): NO